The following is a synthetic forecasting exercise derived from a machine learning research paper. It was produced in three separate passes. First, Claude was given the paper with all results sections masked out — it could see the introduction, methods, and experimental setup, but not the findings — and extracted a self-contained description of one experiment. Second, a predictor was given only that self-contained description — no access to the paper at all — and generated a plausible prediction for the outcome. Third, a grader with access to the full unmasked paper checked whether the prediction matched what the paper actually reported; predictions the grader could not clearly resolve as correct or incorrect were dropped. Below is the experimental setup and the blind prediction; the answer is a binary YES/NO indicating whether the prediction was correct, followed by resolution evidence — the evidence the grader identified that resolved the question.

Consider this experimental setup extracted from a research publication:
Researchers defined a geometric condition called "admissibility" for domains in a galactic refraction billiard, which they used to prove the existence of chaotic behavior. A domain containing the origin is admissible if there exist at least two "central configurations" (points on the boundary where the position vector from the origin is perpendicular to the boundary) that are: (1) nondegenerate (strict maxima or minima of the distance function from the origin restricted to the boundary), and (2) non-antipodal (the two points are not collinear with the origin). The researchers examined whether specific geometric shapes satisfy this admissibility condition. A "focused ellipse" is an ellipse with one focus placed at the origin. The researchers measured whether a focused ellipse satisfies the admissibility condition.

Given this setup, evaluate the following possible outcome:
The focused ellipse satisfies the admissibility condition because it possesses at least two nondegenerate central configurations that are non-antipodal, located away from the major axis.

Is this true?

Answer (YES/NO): NO